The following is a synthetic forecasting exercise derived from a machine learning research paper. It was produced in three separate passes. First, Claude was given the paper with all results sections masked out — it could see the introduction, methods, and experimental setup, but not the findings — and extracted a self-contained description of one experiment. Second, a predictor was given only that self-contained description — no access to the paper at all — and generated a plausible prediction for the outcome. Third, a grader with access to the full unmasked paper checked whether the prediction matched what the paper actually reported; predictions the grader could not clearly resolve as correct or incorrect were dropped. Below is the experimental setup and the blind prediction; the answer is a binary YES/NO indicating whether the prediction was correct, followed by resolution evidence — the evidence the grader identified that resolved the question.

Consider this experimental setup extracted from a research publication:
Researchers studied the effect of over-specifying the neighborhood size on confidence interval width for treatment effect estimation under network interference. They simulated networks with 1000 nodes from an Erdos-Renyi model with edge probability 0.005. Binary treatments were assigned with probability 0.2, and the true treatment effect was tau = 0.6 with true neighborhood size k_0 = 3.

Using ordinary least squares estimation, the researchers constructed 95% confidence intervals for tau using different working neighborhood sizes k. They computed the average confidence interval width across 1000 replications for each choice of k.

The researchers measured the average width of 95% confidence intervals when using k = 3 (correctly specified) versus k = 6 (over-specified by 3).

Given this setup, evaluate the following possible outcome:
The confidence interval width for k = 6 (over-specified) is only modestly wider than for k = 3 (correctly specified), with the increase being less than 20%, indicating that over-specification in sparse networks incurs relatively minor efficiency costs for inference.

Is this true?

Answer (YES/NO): NO